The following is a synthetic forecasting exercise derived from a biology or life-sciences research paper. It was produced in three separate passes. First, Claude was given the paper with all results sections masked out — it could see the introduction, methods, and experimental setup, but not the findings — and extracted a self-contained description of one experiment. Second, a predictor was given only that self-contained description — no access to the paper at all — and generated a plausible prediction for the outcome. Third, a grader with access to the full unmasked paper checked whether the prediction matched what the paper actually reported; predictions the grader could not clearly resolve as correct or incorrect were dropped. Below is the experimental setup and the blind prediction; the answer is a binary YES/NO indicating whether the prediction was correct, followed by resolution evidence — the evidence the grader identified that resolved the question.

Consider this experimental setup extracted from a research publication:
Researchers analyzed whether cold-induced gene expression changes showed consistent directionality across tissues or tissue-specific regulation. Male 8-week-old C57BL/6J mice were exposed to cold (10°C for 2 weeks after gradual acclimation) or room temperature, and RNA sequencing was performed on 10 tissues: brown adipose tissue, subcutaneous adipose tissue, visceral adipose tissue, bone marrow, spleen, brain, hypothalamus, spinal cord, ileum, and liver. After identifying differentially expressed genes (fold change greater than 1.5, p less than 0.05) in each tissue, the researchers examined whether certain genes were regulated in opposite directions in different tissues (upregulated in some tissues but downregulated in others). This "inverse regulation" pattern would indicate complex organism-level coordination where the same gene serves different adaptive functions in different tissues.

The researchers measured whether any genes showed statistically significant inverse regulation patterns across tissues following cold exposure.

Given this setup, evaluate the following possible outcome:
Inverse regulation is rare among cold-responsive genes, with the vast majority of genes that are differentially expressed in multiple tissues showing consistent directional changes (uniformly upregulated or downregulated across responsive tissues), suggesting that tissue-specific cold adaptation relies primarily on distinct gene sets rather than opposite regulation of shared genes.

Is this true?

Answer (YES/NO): NO